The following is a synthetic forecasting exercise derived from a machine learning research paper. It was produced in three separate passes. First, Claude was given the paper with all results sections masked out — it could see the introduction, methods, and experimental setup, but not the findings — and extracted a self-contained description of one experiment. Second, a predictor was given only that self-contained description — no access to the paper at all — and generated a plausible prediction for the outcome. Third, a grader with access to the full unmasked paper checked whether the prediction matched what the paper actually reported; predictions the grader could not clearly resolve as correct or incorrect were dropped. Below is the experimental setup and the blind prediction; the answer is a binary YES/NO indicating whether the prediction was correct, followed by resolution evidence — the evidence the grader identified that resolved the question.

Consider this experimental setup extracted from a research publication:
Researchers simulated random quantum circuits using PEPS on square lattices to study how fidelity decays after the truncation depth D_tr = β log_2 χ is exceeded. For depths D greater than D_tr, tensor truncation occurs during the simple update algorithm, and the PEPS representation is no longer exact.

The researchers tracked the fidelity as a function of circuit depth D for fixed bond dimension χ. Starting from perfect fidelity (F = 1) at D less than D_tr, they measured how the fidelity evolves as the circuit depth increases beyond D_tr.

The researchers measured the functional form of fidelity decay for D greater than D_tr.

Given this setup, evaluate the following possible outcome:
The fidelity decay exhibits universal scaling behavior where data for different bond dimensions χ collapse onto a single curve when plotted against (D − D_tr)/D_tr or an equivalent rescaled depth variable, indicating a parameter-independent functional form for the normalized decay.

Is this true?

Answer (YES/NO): NO